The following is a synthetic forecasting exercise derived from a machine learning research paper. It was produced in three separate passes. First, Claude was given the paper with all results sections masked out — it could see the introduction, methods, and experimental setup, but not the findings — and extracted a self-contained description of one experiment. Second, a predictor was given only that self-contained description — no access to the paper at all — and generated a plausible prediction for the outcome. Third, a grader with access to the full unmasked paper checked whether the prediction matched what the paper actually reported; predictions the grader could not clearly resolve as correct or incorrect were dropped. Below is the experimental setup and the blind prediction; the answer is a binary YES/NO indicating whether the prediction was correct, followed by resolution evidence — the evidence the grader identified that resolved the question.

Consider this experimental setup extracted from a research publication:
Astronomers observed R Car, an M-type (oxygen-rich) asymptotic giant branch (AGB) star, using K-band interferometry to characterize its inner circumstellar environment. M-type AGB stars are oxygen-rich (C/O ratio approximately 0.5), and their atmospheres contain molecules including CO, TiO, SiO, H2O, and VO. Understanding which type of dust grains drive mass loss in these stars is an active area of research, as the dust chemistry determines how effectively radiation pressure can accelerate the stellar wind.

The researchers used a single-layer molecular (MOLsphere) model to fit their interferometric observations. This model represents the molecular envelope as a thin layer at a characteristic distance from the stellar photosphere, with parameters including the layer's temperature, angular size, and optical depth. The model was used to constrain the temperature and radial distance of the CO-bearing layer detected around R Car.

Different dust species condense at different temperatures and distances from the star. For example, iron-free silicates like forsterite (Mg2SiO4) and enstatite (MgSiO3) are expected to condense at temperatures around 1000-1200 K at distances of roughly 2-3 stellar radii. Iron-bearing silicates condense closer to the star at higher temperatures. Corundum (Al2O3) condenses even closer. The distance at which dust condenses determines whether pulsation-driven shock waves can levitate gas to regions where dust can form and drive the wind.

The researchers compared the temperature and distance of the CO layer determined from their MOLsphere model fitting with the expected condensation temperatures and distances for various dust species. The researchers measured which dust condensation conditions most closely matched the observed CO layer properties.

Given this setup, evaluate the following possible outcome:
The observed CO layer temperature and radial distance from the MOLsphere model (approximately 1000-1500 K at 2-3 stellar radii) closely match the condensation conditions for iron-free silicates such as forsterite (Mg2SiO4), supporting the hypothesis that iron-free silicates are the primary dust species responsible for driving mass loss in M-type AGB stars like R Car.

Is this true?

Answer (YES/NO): YES